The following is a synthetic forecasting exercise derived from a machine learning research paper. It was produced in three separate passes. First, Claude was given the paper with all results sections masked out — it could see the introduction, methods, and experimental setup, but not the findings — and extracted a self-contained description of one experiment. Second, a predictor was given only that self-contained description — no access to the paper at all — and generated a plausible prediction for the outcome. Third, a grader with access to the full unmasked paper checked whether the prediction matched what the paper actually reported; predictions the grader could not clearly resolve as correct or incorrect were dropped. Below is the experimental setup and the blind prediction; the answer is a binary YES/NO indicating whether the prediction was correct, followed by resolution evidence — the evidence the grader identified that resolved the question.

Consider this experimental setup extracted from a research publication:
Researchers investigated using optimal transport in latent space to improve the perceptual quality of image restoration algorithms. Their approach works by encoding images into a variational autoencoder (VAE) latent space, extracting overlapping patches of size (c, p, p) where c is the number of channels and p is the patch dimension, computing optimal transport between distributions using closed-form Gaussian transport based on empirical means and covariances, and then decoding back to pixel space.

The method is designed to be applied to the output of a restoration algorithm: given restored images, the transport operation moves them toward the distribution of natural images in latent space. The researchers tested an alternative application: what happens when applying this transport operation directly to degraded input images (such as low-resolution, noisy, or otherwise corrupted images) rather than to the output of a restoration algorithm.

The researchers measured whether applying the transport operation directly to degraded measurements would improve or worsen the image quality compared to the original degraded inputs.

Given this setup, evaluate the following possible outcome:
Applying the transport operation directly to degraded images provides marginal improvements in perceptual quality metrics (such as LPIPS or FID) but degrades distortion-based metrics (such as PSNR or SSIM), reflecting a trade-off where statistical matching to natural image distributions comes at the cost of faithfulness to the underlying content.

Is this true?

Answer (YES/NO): NO